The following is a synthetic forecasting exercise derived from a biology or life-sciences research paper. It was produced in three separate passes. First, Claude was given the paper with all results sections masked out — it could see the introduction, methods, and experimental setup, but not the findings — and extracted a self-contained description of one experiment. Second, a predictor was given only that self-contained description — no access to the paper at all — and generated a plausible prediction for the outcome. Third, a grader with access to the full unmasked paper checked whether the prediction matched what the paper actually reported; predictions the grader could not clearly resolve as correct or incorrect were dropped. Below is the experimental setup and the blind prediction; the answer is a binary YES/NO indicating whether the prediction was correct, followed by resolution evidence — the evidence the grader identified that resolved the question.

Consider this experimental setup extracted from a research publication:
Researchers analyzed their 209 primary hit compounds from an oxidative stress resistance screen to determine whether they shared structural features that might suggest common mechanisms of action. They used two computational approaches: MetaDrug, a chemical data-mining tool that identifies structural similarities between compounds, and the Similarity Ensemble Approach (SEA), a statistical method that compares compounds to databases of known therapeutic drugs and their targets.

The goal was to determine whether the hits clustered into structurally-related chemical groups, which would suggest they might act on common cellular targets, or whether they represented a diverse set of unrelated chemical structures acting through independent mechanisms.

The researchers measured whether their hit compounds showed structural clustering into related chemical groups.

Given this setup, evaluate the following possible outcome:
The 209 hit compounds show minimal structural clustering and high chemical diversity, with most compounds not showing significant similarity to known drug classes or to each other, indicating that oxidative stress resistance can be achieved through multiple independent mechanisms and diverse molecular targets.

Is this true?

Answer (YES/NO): NO